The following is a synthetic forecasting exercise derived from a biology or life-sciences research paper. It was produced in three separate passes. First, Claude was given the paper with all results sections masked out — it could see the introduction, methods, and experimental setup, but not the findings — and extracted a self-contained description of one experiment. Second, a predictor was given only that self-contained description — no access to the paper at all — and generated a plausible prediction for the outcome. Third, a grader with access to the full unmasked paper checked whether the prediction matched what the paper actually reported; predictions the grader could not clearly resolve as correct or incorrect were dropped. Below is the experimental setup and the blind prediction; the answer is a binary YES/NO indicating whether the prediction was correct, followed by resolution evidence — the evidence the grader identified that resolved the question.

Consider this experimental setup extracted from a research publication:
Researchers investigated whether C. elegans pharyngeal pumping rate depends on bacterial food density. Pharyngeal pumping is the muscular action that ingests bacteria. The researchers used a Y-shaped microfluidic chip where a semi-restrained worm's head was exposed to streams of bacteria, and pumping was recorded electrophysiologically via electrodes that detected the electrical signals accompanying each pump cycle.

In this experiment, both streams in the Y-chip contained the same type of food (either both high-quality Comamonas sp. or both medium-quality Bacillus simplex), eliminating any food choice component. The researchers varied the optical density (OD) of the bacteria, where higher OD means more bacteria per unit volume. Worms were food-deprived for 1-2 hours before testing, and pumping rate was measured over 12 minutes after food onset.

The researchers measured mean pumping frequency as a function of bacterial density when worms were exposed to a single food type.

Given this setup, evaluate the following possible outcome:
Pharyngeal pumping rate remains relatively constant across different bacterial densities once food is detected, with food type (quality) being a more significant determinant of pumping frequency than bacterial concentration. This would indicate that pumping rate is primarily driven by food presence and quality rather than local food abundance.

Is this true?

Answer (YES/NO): NO